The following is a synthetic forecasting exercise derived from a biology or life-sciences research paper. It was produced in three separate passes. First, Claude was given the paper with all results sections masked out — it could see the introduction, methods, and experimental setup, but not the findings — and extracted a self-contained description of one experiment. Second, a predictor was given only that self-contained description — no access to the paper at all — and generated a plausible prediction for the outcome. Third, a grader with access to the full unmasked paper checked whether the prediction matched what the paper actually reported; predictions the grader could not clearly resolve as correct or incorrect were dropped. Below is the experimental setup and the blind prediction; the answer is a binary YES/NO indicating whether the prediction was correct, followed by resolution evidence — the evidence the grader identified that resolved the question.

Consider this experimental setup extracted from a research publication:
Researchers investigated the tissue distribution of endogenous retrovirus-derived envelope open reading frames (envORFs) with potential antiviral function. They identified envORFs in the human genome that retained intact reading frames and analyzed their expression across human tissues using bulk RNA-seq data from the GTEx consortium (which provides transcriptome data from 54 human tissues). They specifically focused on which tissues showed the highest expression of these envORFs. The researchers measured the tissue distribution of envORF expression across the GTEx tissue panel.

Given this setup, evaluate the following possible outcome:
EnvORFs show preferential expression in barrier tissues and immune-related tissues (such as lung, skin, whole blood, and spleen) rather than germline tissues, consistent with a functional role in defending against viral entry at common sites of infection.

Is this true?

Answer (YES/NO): NO